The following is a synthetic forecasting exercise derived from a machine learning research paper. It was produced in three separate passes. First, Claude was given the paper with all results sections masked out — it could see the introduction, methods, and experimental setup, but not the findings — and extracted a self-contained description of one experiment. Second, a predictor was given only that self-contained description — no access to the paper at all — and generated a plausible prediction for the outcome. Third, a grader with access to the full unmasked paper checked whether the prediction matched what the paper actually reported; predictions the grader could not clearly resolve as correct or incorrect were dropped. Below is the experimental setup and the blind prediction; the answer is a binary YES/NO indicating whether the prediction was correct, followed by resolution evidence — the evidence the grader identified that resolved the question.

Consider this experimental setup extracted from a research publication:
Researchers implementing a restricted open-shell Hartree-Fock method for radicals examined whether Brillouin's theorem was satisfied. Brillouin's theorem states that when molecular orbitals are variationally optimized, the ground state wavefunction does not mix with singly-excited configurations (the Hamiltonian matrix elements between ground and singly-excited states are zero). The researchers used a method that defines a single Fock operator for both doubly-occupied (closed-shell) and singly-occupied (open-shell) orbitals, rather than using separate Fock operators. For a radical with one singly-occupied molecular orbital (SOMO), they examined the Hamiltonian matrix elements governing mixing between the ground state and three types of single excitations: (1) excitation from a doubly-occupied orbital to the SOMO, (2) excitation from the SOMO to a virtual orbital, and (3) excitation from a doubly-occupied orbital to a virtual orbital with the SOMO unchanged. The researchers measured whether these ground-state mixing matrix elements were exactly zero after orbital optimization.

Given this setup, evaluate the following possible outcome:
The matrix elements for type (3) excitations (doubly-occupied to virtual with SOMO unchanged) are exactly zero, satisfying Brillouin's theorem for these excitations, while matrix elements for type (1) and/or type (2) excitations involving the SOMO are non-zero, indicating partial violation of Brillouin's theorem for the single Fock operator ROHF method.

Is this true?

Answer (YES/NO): YES